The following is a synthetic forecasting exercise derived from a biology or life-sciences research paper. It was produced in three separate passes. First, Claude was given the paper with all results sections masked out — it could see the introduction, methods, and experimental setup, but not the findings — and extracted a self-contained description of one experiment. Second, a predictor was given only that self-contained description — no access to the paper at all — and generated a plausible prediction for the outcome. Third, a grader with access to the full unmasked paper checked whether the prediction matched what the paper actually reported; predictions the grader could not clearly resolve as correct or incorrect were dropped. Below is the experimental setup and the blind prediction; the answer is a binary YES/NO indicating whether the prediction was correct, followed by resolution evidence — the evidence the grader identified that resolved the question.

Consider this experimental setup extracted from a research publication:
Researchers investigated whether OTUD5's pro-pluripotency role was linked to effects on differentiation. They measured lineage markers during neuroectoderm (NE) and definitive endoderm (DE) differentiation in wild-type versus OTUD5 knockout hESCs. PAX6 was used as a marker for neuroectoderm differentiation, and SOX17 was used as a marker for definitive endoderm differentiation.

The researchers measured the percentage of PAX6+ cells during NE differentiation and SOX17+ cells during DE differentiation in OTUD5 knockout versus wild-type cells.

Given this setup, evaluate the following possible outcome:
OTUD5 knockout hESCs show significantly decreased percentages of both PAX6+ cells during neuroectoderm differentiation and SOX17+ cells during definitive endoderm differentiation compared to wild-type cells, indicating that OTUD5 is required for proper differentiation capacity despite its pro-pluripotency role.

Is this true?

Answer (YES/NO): NO